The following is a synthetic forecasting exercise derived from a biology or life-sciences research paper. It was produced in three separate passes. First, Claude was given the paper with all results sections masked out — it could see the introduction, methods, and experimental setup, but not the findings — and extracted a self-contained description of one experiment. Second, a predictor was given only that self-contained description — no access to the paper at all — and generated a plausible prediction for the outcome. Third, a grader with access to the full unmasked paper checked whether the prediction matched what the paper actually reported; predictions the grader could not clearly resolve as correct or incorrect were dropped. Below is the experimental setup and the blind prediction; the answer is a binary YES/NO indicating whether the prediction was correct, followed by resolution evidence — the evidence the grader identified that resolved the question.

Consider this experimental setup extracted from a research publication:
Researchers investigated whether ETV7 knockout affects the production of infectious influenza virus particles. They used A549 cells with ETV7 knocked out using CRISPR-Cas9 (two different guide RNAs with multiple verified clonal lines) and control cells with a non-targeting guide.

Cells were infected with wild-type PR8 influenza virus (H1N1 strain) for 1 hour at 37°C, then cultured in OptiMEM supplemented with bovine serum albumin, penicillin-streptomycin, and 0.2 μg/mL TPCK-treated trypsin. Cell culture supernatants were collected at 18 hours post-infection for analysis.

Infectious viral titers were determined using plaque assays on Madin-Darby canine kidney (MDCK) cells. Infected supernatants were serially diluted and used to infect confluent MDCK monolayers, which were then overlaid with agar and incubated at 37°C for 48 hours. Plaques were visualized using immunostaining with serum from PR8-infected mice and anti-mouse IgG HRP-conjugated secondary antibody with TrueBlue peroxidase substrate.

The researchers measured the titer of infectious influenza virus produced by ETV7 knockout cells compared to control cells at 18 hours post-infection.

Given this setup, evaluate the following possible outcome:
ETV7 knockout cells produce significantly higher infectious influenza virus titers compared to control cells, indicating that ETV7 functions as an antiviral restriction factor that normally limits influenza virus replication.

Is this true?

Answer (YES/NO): NO